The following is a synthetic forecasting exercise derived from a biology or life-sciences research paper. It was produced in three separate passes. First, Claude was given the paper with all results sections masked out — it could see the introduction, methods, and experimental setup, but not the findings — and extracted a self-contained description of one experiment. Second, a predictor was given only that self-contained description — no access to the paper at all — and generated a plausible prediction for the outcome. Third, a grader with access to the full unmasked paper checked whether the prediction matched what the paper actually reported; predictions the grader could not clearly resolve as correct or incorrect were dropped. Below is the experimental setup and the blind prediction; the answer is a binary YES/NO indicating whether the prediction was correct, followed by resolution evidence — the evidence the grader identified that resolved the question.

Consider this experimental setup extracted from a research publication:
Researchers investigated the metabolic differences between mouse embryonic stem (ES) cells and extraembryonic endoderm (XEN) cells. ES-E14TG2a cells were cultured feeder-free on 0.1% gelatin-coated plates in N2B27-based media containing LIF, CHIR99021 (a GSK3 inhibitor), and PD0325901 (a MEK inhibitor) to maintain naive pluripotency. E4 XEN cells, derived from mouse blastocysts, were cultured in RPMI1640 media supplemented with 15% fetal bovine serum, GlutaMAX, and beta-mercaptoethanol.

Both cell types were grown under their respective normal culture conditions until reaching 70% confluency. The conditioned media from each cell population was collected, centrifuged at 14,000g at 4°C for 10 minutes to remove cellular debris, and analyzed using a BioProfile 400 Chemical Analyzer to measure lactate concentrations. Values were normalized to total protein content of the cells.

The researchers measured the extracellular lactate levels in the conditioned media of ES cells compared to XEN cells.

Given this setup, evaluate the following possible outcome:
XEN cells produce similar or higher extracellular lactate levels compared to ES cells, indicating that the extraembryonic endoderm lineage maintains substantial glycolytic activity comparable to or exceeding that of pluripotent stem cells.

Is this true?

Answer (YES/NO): YES